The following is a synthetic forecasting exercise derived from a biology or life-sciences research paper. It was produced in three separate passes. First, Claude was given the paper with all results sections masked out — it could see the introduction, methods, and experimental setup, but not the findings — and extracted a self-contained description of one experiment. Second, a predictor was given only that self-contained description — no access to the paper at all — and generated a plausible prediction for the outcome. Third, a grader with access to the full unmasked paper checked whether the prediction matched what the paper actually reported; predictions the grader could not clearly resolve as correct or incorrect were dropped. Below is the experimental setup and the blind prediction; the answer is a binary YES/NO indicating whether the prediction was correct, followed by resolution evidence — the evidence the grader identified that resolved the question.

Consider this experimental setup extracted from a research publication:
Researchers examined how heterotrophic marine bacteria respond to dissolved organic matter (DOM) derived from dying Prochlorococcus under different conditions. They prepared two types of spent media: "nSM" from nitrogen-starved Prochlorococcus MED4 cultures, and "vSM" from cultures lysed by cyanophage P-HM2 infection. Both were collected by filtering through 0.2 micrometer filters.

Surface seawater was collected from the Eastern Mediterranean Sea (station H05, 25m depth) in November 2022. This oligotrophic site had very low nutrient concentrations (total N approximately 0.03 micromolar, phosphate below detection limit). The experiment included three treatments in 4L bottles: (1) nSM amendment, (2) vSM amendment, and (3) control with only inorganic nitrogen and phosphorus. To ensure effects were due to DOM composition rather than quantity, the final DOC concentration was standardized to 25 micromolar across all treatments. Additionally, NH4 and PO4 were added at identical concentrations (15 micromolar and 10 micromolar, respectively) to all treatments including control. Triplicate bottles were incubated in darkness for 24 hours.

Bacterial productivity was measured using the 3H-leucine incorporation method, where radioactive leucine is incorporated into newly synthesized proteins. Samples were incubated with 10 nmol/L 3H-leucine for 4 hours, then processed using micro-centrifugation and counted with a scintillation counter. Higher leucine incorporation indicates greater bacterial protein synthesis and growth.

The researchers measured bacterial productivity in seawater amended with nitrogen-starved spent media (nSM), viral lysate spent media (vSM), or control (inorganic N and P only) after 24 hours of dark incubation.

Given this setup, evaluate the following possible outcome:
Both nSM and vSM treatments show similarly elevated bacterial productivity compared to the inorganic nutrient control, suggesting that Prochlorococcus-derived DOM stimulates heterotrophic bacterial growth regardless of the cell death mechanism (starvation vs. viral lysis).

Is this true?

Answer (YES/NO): NO